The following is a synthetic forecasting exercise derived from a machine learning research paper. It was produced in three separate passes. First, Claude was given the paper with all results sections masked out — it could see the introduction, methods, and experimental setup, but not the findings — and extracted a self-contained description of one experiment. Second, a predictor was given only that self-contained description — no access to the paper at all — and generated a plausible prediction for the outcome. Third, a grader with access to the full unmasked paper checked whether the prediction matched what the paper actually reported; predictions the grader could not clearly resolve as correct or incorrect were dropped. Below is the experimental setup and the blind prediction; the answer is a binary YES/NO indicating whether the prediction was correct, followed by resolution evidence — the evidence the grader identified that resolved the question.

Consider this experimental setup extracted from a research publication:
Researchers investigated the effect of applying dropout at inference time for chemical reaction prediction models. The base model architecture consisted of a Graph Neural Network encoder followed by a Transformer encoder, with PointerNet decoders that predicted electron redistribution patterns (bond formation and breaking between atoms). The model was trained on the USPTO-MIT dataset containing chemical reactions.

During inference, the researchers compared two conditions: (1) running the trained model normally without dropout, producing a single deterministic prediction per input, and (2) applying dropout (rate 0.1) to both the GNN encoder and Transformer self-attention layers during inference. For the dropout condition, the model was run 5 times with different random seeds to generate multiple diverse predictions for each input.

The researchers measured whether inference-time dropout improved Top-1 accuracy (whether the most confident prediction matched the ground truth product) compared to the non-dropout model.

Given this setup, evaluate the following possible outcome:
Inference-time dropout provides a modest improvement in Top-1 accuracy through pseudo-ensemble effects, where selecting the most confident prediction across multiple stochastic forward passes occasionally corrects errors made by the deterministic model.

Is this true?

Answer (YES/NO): NO